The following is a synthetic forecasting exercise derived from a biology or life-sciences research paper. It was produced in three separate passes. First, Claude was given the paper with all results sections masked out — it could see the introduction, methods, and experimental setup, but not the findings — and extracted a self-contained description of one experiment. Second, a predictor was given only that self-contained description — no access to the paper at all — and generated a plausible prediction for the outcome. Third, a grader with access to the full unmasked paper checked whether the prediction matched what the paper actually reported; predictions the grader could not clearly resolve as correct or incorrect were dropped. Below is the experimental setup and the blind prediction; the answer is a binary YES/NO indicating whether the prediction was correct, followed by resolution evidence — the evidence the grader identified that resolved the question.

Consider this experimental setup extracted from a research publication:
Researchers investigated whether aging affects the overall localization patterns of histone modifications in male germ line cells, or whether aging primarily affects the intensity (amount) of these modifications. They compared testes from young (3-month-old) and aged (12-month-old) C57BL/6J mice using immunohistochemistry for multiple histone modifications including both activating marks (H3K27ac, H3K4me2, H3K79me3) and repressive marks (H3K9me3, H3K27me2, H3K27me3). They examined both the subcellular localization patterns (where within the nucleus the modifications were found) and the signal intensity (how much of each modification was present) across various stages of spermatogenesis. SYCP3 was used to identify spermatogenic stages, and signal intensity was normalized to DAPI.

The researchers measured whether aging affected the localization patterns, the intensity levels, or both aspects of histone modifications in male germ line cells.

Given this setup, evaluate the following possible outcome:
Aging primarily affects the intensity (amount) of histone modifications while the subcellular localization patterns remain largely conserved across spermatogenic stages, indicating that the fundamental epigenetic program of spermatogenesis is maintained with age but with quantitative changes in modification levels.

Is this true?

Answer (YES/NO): YES